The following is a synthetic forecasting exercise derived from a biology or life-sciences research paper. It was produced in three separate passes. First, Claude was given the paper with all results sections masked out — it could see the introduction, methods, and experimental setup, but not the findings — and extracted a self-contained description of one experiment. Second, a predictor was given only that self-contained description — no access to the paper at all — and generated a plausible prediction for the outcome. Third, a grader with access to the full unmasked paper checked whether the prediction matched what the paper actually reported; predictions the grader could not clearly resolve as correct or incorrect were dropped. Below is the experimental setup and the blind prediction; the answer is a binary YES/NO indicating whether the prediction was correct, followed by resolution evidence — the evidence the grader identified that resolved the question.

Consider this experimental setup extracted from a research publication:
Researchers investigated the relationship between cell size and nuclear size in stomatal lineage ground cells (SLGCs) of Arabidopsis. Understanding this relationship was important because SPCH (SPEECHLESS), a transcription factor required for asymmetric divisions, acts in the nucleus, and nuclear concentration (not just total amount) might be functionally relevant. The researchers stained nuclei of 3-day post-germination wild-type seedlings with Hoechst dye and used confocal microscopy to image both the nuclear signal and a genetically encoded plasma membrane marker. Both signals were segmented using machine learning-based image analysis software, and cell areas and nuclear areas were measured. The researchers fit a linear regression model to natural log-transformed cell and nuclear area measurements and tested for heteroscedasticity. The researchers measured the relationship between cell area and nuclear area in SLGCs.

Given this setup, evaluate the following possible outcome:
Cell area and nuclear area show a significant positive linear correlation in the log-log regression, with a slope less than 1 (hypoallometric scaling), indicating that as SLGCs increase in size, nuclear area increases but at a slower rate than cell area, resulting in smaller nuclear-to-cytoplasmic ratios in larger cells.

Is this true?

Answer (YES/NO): YES